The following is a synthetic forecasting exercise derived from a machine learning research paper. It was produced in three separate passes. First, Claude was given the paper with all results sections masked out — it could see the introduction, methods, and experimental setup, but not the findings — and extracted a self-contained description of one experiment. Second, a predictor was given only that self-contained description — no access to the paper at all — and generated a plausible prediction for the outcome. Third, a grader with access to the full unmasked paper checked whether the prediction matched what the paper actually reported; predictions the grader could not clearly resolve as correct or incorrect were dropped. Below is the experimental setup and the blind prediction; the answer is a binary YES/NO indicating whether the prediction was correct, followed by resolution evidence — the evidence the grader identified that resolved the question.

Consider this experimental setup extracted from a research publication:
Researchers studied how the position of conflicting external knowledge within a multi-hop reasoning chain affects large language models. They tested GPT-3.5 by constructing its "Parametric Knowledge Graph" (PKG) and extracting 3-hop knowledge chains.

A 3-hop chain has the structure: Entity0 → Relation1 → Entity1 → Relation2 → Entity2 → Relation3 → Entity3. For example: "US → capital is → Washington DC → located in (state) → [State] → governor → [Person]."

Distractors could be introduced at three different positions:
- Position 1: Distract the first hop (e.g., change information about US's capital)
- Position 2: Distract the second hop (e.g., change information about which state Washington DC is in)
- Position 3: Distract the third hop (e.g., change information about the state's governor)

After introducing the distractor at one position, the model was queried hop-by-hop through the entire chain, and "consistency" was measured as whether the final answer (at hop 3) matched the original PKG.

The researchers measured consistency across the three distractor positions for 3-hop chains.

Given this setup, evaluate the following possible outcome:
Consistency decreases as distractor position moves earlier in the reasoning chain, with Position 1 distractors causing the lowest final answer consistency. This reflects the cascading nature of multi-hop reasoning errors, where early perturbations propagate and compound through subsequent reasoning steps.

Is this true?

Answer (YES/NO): NO